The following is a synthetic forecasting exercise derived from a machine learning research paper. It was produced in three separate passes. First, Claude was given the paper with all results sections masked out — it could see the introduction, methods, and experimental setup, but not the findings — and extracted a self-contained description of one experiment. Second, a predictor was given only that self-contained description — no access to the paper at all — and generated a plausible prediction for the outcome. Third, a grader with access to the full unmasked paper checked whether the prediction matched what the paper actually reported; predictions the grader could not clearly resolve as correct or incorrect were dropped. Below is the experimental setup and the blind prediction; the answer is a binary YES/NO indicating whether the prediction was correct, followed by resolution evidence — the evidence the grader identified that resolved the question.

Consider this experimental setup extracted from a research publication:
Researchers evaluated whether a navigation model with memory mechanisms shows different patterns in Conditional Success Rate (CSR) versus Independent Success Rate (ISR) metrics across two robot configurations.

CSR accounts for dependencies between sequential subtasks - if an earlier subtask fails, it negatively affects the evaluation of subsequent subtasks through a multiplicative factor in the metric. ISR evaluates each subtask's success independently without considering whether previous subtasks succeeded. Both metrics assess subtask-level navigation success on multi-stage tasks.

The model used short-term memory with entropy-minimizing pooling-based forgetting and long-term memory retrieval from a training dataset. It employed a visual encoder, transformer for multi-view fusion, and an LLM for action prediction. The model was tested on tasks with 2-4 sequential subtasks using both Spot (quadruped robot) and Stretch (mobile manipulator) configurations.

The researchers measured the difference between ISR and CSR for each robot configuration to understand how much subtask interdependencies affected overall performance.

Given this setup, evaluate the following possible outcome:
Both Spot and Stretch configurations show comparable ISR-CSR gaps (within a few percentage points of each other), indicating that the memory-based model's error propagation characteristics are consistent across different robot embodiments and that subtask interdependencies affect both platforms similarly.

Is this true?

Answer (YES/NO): YES